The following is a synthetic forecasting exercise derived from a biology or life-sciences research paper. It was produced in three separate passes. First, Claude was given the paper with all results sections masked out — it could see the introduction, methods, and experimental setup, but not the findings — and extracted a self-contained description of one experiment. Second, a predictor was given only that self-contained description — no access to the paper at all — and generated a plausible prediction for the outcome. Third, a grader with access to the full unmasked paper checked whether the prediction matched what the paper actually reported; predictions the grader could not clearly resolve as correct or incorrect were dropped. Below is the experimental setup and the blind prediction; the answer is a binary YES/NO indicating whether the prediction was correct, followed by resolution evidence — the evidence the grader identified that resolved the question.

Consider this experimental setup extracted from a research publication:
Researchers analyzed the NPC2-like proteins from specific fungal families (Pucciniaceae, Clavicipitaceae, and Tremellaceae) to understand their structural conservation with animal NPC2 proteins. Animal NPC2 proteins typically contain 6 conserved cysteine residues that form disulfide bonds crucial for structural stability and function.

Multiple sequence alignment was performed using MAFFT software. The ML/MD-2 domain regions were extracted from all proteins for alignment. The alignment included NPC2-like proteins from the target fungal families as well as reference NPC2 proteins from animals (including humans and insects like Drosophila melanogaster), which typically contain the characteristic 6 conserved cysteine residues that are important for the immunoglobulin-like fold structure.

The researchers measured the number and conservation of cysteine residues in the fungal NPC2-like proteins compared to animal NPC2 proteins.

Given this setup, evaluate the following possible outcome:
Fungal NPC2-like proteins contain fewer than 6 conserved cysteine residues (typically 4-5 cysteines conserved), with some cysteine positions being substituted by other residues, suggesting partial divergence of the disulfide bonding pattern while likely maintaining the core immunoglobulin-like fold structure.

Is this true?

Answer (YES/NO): YES